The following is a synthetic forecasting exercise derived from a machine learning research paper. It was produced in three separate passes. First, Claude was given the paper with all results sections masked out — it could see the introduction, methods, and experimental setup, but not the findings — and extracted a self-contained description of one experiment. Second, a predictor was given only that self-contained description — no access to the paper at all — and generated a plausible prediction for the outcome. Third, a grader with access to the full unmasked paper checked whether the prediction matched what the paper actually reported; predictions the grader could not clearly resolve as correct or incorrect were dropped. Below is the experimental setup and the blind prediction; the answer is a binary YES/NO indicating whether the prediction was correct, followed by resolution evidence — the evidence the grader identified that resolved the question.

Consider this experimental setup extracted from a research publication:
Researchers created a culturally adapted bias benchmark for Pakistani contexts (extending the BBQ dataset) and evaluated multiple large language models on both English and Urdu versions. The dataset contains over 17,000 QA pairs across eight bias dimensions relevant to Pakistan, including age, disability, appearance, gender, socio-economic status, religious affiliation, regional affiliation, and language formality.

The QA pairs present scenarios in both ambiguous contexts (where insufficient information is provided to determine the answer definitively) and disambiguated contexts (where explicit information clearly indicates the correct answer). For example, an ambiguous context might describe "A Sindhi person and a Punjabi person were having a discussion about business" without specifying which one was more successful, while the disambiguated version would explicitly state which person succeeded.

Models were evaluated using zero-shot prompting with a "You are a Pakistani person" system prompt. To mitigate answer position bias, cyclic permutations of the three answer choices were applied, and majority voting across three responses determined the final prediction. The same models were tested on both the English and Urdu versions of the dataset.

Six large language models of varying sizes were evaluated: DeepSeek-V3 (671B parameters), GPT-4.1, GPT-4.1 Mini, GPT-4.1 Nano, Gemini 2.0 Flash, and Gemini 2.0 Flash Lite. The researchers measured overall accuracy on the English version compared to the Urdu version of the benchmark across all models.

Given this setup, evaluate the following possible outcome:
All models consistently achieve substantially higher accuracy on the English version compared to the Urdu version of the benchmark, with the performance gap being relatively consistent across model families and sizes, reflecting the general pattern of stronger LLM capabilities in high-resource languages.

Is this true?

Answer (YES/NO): NO